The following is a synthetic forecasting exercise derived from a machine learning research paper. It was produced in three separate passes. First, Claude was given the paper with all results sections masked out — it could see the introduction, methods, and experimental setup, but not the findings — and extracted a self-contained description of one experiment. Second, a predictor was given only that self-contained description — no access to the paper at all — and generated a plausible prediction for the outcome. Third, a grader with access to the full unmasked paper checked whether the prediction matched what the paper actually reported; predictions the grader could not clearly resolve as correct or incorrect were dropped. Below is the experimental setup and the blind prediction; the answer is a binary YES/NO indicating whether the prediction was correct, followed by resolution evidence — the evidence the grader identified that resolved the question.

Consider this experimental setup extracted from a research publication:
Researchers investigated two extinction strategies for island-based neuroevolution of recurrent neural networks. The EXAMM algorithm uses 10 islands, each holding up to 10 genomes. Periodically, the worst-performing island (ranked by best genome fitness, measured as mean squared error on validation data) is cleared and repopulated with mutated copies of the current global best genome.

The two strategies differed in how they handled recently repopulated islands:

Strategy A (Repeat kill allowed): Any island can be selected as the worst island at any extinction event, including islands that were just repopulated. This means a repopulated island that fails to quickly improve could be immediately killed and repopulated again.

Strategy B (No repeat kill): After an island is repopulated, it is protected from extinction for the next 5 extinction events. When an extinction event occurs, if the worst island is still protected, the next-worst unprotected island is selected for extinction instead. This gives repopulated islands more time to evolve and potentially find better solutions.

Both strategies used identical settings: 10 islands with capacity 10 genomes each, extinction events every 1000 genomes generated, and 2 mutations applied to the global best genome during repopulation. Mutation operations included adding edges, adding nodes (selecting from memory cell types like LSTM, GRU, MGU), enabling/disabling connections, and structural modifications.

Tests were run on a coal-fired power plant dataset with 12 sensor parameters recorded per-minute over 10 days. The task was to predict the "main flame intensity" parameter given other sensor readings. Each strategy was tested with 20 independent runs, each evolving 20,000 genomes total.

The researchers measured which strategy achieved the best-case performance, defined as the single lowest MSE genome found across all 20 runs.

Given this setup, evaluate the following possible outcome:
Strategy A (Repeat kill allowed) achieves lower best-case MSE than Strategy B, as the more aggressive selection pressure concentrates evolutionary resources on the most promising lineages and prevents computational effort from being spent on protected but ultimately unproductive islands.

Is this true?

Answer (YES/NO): NO